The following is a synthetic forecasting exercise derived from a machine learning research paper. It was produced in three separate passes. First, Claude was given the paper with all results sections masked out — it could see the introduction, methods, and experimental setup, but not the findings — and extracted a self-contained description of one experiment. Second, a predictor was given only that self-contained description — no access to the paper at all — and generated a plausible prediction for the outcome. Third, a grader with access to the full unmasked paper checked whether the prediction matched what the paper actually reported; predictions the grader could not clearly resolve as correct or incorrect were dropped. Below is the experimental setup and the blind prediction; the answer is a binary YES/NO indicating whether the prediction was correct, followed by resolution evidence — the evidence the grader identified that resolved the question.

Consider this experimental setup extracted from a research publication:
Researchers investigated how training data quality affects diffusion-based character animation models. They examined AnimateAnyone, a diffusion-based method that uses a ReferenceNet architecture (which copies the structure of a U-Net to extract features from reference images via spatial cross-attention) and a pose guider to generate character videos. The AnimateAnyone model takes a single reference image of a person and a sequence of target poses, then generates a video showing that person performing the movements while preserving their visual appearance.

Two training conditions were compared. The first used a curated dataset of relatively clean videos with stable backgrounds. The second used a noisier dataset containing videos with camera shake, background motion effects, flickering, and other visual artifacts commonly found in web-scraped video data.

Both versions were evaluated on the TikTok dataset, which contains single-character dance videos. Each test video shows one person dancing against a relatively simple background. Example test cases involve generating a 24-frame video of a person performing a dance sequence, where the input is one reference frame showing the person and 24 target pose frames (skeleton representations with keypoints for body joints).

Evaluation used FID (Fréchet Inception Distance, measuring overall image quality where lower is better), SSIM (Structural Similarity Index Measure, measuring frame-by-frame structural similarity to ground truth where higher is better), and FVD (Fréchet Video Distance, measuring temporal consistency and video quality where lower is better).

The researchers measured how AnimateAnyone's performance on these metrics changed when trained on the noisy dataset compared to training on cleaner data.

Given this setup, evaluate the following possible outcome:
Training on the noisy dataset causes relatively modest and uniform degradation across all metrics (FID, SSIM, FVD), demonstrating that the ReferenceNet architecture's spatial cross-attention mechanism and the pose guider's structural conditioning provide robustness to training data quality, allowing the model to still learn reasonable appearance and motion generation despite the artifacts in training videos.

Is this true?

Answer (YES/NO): NO